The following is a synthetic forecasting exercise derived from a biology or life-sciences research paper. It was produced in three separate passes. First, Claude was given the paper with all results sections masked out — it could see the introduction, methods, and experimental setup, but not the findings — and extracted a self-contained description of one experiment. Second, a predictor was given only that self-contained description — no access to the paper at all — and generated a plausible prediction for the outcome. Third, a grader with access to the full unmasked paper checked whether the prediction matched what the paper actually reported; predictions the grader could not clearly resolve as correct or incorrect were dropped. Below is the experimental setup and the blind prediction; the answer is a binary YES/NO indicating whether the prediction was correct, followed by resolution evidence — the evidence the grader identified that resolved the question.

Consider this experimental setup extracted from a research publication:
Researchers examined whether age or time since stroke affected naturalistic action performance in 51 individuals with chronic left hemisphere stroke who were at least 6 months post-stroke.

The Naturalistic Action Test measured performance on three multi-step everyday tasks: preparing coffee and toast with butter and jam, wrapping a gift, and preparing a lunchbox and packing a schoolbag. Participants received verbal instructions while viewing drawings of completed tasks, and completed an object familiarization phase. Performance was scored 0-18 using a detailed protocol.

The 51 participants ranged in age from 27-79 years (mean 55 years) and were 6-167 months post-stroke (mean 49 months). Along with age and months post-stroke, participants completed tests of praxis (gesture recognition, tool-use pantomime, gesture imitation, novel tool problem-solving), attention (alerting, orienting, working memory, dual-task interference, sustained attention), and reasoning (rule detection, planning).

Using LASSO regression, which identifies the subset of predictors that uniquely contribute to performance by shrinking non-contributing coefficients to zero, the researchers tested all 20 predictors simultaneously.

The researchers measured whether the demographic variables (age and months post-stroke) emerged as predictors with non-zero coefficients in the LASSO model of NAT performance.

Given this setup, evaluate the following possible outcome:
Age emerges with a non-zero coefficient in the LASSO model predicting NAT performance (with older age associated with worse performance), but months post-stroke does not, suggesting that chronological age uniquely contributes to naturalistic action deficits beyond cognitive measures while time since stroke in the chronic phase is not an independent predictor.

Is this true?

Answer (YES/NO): YES